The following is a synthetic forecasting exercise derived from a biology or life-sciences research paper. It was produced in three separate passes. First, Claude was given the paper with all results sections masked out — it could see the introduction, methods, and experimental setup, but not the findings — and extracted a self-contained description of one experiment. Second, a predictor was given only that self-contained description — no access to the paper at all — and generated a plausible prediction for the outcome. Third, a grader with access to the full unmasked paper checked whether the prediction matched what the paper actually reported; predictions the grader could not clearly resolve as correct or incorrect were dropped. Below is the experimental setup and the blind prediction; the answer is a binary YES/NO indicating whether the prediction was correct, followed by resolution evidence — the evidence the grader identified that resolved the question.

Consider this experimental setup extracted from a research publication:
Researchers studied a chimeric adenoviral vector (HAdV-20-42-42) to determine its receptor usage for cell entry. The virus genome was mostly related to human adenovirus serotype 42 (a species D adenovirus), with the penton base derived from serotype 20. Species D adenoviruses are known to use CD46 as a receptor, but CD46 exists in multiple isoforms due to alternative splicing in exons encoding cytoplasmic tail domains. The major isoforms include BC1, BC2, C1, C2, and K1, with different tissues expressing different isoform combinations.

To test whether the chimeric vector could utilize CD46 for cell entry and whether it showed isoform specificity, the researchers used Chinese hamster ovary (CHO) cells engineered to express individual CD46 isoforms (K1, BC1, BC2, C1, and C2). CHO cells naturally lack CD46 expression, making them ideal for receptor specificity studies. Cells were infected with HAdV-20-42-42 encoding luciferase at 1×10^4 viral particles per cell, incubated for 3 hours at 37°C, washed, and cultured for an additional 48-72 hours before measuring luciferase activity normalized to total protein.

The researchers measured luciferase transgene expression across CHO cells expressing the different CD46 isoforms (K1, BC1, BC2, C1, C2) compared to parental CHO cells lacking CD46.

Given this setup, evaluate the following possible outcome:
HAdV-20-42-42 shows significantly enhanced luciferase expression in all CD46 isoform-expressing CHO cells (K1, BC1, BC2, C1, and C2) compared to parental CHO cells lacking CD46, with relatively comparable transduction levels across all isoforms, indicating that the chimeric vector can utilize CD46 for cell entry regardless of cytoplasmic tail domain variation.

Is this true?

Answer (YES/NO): NO